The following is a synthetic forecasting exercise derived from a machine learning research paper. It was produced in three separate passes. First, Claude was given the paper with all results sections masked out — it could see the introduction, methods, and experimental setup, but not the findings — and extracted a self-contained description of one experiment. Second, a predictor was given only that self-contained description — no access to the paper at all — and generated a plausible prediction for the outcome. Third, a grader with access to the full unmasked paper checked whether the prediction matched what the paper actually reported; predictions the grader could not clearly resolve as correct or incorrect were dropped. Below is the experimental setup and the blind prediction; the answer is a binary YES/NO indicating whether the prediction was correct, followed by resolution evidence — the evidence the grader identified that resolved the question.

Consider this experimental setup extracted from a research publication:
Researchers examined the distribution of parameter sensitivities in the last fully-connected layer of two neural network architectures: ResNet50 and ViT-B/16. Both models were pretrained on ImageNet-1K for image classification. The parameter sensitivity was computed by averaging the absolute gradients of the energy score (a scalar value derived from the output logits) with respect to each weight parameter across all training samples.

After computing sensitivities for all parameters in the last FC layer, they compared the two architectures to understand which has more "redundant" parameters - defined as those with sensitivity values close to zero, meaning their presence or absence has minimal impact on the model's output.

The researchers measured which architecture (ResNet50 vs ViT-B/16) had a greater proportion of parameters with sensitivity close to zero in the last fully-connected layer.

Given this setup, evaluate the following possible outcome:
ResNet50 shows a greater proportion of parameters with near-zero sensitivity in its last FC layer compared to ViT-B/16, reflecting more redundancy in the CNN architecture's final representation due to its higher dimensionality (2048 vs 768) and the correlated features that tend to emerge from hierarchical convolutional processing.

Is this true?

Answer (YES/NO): YES